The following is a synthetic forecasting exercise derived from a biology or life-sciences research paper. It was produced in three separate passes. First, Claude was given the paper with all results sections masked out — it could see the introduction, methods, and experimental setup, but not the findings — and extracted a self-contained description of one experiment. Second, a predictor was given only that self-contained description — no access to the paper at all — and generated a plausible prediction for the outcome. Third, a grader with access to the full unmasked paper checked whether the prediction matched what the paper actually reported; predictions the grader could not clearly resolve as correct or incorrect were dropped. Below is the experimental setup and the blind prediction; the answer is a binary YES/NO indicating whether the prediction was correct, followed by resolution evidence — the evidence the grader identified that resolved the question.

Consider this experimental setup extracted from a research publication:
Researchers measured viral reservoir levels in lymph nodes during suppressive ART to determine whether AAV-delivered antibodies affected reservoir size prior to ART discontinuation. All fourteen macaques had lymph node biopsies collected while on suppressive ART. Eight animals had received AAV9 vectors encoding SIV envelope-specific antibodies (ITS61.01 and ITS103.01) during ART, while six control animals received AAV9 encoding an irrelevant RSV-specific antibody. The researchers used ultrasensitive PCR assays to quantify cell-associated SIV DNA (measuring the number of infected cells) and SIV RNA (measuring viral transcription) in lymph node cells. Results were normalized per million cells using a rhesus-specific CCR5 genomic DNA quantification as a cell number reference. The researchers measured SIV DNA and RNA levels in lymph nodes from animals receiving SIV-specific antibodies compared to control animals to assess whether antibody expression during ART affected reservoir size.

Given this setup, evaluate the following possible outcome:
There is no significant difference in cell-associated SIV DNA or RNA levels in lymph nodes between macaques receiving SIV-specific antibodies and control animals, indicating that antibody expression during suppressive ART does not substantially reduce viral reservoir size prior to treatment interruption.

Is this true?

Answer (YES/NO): YES